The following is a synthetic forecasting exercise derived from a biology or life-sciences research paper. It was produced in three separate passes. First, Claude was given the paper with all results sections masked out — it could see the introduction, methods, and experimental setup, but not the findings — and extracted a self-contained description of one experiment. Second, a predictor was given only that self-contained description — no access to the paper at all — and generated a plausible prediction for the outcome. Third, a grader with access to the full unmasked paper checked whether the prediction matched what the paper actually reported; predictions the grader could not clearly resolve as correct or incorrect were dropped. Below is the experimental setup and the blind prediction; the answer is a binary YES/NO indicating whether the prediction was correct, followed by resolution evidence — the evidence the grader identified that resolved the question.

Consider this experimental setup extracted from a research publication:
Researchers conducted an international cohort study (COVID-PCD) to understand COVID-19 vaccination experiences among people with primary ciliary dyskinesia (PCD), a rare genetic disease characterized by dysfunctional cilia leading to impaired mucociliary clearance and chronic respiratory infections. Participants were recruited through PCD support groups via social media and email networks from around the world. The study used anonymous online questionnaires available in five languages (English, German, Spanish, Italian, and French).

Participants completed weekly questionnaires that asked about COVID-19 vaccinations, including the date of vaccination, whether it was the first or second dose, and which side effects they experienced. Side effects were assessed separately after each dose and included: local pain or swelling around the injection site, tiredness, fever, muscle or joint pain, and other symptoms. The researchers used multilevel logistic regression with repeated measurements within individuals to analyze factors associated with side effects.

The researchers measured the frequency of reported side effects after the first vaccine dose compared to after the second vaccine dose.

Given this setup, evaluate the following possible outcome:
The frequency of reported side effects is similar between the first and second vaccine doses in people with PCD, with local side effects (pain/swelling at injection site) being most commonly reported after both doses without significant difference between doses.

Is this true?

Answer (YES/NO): NO